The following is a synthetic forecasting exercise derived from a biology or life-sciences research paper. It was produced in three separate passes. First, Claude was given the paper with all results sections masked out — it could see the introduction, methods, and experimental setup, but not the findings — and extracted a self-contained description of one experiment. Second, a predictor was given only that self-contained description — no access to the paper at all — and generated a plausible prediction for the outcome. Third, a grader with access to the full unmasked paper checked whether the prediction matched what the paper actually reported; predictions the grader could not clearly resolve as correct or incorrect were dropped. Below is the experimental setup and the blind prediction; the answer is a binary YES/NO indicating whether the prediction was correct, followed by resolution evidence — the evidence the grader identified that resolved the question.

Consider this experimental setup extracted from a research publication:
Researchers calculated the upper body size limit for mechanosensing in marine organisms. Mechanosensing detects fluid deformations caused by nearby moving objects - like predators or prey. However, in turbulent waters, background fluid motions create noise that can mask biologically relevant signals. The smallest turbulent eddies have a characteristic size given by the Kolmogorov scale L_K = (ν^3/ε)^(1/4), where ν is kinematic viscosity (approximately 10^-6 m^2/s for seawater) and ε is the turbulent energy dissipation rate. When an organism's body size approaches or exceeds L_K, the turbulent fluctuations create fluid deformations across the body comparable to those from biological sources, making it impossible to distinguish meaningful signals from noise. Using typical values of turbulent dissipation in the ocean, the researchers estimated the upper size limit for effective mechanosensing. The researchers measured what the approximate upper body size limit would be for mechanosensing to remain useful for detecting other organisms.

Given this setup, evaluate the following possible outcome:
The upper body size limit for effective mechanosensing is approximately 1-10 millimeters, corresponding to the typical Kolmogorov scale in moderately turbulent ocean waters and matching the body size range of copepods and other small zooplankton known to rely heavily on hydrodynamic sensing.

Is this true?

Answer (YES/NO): YES